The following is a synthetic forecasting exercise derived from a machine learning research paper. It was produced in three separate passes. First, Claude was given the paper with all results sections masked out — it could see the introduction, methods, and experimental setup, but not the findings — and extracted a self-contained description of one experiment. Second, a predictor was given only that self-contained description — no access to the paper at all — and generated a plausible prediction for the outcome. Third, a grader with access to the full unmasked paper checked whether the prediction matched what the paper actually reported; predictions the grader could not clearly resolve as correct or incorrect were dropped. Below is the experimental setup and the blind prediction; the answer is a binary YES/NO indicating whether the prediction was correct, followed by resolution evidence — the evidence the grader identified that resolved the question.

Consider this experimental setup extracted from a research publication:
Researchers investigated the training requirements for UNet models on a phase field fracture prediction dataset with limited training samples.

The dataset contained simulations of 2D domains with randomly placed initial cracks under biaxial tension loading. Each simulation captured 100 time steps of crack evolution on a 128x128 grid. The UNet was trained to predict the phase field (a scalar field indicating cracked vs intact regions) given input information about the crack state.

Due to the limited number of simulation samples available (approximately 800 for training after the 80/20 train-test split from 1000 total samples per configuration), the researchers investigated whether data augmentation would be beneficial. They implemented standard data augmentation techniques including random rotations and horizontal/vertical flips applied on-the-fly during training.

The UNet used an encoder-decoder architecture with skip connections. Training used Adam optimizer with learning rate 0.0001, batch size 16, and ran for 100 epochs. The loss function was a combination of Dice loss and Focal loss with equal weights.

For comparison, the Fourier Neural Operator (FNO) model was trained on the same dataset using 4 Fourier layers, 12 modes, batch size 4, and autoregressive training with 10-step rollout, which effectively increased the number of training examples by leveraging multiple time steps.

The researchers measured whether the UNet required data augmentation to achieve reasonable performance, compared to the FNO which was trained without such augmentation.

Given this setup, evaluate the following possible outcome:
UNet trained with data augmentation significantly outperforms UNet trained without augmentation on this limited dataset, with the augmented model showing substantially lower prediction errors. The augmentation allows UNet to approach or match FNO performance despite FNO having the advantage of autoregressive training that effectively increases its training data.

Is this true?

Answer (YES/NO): NO